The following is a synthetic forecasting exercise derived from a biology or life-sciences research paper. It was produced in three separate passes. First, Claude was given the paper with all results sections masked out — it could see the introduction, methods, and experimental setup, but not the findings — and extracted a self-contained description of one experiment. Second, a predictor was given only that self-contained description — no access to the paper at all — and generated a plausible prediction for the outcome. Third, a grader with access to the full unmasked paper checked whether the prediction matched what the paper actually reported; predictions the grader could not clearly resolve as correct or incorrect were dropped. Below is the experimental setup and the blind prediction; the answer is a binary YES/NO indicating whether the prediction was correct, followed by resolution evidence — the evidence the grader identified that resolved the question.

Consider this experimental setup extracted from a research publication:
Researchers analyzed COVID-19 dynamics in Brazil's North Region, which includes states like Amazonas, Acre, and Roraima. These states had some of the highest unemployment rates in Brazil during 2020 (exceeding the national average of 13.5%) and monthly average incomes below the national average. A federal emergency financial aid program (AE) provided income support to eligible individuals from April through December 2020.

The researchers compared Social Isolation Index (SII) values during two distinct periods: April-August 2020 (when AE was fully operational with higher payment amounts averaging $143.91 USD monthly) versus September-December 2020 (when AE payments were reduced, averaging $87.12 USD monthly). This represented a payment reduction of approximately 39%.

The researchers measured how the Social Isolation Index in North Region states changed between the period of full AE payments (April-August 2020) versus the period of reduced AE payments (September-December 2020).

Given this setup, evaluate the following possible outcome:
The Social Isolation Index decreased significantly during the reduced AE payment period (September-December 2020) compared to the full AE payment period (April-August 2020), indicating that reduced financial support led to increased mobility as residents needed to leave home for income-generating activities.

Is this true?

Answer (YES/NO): YES